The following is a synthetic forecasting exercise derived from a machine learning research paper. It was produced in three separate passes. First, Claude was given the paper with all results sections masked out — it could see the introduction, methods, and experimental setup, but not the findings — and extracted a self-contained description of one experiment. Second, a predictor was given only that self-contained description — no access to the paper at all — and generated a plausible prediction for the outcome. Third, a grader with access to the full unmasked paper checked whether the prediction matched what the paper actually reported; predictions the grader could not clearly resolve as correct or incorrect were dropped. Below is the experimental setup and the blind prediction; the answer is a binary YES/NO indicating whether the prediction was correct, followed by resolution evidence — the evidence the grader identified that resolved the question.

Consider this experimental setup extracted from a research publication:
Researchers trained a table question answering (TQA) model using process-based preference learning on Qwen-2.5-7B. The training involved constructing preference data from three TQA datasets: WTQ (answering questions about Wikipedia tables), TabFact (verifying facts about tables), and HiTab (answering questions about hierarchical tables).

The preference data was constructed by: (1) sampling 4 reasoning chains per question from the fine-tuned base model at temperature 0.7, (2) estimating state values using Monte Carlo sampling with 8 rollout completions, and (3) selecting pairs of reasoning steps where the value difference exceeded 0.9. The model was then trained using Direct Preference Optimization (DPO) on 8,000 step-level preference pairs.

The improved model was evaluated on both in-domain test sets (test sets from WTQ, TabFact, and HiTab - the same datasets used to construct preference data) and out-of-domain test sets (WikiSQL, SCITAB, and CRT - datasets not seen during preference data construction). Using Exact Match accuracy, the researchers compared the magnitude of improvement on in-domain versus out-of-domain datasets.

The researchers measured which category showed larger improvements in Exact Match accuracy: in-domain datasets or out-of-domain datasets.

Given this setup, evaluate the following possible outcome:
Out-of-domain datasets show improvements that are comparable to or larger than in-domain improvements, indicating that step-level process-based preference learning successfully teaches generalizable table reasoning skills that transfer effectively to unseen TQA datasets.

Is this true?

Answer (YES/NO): NO